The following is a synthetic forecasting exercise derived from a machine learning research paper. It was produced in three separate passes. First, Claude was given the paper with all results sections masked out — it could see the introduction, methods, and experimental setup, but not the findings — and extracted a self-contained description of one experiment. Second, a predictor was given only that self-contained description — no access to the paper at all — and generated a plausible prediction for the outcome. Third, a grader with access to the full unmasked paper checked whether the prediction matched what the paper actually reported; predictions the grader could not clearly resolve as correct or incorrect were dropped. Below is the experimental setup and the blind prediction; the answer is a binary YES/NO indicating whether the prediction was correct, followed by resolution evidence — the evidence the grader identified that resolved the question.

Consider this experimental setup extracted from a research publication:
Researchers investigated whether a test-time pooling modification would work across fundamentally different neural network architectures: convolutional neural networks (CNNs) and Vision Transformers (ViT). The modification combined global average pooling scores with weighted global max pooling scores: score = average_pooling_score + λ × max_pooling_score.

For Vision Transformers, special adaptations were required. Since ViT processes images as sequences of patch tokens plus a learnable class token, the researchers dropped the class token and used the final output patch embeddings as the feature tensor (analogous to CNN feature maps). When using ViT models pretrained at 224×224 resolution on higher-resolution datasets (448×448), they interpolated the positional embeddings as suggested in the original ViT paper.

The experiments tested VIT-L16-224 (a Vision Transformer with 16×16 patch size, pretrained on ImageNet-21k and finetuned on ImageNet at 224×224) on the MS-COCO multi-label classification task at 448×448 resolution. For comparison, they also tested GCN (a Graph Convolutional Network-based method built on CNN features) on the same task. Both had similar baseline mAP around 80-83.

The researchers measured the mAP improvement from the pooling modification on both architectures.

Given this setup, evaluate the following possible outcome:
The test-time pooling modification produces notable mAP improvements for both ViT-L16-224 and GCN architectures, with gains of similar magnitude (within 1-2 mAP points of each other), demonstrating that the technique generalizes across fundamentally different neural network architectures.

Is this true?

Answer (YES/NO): YES